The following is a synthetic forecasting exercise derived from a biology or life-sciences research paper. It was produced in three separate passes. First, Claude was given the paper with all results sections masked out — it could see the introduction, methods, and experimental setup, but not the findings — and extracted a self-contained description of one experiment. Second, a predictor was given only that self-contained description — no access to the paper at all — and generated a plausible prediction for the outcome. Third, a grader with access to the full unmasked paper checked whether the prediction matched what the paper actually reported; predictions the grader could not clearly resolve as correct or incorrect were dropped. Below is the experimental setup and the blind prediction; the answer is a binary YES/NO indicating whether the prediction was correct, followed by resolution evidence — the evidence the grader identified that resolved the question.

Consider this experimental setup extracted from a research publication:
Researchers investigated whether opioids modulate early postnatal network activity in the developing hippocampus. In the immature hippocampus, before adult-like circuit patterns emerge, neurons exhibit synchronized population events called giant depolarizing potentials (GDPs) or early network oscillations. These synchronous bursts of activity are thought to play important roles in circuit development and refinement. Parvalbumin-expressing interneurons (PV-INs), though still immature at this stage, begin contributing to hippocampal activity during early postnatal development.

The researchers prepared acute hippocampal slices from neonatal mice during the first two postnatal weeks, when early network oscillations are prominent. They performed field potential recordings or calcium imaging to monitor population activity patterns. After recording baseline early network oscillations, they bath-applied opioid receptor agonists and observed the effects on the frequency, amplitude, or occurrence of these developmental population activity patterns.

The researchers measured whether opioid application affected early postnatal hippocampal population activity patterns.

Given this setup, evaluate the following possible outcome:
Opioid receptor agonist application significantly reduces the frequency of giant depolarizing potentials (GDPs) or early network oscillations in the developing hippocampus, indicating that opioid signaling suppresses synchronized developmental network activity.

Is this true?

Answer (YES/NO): YES